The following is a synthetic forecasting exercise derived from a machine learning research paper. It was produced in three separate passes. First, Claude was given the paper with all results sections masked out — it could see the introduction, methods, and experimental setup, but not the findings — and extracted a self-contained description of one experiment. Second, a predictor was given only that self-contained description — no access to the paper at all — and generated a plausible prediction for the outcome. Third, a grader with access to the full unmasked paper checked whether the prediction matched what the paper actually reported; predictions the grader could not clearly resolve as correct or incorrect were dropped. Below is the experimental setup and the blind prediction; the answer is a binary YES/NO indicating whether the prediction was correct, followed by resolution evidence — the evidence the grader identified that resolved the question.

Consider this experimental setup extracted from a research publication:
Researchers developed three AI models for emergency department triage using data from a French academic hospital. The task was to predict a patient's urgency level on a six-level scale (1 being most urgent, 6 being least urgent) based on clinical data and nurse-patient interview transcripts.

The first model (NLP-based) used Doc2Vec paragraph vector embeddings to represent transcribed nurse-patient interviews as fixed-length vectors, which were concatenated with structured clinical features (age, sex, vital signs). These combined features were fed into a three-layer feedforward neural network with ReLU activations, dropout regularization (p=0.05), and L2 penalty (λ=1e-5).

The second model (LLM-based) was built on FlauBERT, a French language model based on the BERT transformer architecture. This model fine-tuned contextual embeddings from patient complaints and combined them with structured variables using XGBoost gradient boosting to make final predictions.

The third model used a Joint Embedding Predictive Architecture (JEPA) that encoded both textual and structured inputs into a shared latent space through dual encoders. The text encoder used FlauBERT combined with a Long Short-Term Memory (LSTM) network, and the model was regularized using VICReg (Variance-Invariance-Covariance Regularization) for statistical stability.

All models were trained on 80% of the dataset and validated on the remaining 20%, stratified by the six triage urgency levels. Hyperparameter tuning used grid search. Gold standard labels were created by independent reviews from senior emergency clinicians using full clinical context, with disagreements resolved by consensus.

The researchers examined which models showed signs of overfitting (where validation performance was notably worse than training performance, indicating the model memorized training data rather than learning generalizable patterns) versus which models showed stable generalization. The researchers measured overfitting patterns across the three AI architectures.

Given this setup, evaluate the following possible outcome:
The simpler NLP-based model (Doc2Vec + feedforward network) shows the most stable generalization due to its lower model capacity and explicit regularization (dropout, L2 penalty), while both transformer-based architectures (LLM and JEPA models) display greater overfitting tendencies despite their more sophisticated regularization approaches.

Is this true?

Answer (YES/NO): YES